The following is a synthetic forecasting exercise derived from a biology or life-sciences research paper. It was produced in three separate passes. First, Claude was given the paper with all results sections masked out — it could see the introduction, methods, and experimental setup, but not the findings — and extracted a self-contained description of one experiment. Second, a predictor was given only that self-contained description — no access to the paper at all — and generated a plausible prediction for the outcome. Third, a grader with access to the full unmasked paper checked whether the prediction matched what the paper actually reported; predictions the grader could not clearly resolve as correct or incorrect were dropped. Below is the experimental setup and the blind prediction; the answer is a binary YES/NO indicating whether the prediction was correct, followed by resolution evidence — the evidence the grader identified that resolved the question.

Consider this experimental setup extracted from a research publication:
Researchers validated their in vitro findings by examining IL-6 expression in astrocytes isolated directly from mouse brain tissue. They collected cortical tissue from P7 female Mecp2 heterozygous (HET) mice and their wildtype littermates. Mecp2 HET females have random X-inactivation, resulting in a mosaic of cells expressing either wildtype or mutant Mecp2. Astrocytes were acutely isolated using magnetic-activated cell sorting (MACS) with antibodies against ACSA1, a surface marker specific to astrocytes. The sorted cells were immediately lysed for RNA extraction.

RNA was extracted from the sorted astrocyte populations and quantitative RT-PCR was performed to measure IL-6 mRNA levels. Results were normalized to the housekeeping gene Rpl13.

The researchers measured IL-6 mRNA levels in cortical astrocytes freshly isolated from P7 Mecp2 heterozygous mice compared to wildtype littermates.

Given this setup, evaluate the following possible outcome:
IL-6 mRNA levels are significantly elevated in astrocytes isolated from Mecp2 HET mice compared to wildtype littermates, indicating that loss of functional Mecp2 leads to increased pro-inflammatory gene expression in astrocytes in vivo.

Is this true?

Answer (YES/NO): YES